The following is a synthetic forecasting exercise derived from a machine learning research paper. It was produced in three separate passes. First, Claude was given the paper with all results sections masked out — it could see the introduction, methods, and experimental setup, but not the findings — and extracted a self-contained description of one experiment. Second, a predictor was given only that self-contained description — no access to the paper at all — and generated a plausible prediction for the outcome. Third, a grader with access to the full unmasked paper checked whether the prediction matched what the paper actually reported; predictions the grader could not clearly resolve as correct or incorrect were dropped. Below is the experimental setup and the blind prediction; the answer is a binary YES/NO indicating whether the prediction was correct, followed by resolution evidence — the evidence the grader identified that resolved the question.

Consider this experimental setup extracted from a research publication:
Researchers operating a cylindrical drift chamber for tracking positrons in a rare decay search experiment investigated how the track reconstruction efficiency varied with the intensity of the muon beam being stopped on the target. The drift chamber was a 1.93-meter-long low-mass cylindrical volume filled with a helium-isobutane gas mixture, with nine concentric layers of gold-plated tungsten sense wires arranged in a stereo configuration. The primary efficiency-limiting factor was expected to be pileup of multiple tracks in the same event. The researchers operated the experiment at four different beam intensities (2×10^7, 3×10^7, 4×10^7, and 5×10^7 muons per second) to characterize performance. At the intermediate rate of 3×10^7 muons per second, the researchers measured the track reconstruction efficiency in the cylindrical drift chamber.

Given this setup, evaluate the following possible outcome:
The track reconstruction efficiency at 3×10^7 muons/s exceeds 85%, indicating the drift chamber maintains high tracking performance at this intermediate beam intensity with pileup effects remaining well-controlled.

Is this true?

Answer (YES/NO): NO